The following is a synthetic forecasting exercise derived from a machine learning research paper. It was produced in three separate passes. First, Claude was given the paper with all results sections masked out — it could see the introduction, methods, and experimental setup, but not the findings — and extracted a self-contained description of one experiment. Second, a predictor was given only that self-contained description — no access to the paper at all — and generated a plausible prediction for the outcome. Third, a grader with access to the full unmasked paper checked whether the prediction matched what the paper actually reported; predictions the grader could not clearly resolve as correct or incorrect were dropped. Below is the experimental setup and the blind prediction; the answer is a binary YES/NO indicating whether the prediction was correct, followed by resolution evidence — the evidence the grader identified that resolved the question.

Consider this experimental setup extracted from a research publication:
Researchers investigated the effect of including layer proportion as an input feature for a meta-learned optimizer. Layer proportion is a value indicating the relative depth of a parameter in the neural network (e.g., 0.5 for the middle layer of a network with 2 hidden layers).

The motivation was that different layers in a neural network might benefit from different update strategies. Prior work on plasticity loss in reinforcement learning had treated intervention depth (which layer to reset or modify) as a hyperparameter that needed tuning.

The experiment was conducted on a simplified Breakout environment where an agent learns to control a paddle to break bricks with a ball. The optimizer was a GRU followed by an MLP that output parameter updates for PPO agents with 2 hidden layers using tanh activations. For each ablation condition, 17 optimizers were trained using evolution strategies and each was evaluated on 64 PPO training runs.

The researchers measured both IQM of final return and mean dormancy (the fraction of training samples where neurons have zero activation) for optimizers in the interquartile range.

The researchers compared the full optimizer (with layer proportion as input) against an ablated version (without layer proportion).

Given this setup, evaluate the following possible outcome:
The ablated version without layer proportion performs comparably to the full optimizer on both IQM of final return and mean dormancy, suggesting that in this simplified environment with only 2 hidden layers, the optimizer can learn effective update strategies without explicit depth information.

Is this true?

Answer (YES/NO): NO